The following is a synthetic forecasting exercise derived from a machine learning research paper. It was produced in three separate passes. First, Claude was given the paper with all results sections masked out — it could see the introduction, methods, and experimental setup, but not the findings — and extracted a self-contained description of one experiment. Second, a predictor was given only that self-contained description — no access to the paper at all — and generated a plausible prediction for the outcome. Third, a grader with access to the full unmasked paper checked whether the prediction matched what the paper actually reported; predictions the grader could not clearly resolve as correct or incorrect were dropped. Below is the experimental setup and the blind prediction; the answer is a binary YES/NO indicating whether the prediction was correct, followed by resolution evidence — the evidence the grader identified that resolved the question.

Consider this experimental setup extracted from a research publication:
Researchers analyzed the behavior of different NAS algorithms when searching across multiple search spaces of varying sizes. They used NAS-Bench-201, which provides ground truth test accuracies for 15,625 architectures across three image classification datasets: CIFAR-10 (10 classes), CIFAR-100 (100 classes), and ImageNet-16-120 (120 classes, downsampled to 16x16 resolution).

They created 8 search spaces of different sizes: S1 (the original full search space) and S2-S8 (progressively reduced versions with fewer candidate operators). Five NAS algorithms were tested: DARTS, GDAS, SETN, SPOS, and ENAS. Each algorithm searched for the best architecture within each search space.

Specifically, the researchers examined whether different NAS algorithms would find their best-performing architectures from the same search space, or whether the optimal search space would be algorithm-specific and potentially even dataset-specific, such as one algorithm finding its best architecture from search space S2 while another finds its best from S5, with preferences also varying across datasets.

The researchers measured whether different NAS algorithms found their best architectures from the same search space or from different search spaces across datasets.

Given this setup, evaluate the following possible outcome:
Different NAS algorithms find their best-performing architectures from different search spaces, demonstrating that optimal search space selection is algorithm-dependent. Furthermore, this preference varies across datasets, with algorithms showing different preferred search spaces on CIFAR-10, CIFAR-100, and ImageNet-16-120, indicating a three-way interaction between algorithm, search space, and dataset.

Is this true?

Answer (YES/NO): NO